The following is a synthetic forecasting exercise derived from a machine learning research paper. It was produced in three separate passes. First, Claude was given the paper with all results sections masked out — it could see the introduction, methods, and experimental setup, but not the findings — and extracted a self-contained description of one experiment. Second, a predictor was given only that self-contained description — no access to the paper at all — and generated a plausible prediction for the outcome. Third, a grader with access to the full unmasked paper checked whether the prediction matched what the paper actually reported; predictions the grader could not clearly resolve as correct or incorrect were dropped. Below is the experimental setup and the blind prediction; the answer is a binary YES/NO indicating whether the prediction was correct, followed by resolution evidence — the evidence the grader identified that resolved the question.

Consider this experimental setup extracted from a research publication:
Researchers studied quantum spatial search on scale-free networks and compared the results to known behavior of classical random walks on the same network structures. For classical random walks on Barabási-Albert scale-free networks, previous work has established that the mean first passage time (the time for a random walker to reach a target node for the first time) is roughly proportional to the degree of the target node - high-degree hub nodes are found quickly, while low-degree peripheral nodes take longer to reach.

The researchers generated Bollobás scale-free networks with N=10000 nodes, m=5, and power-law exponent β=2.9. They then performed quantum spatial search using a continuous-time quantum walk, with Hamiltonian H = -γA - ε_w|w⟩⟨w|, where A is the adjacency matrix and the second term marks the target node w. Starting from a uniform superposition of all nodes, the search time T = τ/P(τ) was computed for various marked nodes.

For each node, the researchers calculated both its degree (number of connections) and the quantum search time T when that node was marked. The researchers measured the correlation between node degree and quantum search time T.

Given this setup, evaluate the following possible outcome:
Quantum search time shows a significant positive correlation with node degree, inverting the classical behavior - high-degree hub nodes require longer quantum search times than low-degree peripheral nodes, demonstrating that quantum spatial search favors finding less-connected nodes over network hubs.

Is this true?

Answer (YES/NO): NO